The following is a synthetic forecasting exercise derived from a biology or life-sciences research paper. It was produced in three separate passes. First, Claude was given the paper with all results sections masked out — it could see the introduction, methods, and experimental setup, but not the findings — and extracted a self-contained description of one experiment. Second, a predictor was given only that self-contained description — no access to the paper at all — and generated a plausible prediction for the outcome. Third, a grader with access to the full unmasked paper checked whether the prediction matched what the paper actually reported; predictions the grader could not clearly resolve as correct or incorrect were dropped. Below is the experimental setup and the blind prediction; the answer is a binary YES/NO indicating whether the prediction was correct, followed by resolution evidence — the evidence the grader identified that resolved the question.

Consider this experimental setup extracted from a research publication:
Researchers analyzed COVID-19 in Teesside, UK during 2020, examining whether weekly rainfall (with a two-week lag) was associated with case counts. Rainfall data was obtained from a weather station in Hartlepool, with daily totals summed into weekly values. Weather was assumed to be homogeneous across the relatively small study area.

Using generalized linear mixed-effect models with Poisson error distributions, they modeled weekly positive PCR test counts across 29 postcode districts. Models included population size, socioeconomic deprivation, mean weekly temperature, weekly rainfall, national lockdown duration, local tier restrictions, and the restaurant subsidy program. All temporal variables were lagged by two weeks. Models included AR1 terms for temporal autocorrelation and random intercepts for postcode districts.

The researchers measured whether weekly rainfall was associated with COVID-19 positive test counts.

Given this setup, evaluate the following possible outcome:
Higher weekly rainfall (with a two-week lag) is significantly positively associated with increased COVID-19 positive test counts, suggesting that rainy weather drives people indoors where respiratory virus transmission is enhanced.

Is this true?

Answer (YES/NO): NO